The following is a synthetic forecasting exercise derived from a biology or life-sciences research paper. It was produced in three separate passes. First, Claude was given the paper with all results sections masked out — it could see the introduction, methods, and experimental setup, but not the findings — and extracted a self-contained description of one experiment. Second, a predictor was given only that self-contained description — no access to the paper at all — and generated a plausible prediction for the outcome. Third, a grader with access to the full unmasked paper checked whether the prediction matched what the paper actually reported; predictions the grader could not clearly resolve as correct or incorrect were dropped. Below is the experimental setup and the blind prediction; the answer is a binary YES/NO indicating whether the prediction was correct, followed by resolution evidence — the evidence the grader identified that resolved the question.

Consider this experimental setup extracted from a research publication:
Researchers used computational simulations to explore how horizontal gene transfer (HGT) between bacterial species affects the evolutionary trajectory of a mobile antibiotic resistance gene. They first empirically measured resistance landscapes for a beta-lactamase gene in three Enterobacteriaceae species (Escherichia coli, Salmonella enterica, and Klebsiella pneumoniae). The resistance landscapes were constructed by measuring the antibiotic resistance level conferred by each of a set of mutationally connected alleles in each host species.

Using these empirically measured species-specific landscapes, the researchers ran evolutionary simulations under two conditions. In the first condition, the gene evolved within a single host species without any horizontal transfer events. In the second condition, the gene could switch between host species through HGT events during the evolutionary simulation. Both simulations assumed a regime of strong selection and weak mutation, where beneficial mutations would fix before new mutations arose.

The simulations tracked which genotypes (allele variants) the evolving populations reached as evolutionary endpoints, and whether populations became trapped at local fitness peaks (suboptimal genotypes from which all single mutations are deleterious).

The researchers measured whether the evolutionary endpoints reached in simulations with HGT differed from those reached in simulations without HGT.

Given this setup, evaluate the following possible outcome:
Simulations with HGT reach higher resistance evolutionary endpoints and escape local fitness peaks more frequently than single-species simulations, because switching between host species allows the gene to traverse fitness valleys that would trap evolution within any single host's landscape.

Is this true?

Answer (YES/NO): NO